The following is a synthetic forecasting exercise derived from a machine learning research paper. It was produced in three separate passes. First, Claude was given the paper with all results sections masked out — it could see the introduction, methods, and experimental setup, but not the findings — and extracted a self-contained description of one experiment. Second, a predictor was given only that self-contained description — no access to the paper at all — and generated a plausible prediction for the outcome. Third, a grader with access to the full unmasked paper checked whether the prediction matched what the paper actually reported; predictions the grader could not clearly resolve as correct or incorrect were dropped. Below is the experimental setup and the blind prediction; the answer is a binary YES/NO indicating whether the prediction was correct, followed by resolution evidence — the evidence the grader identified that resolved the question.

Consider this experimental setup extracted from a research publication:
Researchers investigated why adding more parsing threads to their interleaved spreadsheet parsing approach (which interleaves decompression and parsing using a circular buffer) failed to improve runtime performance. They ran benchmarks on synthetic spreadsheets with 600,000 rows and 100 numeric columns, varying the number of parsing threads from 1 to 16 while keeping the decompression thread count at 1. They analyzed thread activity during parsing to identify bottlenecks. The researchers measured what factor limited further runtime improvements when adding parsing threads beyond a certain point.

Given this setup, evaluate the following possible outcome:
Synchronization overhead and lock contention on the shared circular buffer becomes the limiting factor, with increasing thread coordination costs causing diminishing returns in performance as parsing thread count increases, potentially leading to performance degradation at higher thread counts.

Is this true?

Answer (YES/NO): NO